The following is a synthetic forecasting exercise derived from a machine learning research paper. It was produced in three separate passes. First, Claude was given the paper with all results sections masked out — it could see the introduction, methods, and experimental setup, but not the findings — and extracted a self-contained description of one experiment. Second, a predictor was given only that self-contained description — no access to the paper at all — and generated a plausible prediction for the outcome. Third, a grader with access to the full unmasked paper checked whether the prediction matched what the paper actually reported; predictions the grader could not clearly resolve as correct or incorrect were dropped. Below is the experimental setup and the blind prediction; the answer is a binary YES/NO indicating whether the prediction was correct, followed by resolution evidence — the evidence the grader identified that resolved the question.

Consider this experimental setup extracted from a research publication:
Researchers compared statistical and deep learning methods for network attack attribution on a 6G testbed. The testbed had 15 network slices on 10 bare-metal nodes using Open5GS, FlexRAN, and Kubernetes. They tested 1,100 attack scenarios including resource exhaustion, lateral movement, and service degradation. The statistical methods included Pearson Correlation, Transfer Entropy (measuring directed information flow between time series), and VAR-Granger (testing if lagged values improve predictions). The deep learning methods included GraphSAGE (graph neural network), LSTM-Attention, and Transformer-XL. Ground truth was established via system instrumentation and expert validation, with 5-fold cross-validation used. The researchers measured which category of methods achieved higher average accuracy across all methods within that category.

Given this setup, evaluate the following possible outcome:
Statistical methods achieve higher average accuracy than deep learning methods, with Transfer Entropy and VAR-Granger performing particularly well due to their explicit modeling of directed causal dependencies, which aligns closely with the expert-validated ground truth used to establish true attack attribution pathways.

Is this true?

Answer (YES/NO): NO